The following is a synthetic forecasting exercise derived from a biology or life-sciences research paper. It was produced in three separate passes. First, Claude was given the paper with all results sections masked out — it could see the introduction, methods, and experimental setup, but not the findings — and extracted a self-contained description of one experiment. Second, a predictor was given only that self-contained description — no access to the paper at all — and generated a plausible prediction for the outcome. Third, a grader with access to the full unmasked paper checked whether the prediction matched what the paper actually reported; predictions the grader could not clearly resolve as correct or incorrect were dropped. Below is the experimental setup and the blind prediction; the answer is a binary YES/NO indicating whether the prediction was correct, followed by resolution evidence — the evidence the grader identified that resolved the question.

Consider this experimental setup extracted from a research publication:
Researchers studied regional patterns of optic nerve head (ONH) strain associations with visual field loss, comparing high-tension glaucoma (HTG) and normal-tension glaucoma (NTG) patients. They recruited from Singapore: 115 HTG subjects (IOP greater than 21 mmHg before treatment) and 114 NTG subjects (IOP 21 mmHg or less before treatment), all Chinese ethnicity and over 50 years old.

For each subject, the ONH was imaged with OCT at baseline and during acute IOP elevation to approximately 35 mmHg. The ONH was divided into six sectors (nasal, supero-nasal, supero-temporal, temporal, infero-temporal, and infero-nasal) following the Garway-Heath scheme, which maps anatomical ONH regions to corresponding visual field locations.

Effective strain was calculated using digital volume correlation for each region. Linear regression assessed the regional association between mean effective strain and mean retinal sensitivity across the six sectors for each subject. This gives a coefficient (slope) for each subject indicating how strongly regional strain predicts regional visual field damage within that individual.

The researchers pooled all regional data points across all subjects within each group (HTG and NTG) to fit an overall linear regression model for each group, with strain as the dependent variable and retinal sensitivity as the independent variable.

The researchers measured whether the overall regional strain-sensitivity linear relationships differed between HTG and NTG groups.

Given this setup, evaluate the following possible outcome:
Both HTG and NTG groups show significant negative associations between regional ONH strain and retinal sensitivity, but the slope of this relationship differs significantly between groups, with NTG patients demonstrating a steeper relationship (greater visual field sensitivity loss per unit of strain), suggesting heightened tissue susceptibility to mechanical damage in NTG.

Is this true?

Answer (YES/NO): NO